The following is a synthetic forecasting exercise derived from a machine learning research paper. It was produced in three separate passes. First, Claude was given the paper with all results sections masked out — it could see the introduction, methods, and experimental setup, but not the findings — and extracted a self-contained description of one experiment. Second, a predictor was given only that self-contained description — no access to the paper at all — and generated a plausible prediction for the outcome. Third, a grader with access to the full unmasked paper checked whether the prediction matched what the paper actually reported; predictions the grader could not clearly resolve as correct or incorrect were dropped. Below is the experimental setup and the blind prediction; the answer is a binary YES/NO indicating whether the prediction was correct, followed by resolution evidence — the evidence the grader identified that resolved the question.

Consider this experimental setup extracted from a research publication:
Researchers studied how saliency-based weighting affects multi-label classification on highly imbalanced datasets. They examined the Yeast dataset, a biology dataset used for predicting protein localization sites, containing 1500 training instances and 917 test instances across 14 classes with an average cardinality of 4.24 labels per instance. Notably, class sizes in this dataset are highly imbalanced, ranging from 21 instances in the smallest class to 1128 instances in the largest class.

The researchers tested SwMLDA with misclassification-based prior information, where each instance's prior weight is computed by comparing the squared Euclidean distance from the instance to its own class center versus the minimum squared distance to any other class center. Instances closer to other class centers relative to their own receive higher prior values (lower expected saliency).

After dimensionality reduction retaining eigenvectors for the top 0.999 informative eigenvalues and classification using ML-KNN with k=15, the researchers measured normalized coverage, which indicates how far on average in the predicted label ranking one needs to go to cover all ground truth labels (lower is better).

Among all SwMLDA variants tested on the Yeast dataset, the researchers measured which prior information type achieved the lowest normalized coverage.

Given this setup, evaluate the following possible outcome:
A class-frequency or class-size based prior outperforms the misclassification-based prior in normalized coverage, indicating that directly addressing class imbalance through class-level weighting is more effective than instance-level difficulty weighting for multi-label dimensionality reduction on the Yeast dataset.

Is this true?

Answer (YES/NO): NO